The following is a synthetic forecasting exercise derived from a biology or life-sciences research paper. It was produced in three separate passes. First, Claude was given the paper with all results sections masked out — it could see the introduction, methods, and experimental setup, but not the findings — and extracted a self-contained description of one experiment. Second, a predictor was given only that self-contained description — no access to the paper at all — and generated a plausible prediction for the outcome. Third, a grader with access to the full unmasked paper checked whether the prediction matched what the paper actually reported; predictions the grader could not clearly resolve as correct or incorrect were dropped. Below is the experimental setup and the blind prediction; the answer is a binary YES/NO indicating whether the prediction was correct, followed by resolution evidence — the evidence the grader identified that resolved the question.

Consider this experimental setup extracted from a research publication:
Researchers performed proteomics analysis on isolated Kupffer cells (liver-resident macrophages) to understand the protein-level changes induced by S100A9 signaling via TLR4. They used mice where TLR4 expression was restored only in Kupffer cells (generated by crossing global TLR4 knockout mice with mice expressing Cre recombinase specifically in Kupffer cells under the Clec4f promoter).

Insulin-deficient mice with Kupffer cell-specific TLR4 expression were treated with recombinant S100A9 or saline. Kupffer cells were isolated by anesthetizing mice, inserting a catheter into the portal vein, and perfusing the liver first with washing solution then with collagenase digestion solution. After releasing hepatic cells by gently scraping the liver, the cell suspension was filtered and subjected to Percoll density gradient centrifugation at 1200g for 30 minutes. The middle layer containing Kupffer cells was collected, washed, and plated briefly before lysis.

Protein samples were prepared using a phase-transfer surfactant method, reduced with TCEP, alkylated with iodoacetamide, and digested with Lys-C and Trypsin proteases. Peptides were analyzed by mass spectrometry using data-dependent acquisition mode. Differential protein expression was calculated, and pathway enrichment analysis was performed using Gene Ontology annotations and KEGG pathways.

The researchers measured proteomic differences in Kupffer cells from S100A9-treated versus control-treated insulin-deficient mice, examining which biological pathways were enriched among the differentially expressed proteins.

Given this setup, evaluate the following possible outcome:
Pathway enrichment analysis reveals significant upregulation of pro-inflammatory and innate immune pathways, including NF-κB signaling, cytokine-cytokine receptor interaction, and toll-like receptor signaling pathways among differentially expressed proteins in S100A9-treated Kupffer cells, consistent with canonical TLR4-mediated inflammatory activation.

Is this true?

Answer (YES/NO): NO